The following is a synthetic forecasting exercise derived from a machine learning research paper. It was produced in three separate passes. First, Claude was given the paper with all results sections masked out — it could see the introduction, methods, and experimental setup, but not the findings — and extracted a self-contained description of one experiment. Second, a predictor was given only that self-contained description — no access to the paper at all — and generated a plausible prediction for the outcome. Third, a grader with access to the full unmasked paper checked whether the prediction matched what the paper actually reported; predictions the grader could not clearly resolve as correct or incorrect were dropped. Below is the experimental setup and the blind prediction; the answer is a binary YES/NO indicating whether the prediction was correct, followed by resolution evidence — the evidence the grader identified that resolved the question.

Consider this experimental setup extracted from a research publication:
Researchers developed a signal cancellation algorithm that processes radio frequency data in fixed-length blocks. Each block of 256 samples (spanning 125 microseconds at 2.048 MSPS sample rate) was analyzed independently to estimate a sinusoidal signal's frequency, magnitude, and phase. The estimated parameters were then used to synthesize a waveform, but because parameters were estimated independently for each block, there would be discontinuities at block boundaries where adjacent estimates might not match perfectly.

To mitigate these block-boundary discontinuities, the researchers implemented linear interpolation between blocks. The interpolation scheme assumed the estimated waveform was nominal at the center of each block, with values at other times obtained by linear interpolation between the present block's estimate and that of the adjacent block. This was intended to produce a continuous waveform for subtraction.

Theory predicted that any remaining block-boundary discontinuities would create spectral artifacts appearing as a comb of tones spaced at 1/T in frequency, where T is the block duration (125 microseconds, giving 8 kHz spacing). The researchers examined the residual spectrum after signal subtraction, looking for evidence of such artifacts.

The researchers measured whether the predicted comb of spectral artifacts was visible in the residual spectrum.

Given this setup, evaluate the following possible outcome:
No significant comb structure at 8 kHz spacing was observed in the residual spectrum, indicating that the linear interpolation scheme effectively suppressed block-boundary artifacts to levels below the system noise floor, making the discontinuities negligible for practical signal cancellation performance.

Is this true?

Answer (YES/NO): NO